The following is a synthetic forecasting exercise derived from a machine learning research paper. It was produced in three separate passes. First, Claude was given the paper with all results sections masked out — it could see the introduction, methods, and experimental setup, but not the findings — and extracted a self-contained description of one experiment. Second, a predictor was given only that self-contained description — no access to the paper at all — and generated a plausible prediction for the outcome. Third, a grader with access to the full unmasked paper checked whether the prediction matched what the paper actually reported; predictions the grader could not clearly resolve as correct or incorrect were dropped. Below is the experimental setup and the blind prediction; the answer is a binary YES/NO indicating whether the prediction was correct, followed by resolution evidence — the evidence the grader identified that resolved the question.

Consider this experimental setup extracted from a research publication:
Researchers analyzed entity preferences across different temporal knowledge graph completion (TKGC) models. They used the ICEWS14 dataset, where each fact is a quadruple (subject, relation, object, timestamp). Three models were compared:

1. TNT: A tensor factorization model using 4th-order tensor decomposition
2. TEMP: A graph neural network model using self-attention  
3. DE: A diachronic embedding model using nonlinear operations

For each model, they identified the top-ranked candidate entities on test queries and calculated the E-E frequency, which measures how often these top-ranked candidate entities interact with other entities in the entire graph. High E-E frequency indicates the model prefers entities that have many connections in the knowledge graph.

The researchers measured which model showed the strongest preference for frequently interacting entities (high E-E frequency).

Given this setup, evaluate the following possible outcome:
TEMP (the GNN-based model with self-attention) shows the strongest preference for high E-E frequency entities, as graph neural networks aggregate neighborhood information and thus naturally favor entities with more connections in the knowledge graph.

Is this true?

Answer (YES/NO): NO